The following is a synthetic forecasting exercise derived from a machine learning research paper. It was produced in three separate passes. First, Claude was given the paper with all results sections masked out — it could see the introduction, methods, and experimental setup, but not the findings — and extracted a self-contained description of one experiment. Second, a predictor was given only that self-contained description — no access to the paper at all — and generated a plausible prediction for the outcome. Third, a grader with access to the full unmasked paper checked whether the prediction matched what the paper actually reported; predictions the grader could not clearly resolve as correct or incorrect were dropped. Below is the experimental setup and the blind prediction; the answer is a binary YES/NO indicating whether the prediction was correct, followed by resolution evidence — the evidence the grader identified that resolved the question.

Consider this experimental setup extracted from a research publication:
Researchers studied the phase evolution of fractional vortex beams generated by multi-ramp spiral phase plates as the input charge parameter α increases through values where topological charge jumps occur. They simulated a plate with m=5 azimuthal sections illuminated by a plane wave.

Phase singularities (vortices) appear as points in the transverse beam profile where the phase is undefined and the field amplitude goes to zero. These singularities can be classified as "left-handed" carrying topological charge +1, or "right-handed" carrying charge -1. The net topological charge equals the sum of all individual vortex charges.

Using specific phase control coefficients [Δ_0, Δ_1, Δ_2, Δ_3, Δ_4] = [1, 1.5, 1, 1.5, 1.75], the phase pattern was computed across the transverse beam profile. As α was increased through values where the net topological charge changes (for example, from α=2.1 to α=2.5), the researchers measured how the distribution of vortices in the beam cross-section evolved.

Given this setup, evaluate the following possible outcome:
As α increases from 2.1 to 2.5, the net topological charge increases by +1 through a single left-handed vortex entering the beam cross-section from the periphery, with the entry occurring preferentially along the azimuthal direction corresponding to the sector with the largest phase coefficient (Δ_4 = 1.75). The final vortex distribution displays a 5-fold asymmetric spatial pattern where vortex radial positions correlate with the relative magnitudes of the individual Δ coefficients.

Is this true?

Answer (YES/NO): NO